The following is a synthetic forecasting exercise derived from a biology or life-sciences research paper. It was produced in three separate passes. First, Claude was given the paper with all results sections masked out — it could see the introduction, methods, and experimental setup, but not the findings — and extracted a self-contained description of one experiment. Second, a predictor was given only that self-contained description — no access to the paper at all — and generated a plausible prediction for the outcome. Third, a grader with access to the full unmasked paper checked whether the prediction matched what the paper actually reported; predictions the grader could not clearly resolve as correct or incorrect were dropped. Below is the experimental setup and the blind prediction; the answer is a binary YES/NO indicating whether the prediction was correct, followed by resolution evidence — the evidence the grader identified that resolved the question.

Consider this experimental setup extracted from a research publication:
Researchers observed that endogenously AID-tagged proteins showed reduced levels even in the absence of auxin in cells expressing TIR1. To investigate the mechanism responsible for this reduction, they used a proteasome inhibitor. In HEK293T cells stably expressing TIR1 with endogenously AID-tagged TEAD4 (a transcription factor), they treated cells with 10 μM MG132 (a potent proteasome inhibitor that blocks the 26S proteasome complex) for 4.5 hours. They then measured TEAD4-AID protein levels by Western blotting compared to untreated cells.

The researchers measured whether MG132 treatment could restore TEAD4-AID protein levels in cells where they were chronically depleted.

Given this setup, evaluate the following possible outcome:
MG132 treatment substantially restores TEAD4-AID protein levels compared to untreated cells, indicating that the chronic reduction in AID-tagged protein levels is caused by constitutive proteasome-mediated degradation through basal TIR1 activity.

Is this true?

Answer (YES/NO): NO